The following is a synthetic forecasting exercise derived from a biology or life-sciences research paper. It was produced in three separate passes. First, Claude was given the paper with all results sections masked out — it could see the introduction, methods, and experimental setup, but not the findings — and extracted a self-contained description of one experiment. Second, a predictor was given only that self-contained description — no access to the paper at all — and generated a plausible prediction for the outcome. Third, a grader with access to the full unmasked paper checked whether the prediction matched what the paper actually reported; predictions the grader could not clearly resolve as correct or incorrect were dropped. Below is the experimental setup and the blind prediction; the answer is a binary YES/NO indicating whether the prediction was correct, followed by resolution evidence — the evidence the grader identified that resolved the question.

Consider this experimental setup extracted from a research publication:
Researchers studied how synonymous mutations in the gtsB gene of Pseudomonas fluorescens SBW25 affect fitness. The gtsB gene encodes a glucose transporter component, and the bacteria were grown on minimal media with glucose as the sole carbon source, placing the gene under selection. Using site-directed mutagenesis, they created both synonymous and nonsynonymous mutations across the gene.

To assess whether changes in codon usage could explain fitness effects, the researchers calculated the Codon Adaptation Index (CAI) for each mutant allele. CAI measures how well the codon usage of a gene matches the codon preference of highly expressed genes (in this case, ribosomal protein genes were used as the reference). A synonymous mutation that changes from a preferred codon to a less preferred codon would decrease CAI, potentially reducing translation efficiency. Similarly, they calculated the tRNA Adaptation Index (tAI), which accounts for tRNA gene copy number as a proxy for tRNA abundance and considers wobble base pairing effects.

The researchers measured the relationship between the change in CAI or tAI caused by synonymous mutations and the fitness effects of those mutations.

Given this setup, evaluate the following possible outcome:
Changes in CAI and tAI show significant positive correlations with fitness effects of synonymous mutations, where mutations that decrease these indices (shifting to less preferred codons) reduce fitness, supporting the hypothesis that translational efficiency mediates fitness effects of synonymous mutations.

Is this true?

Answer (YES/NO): NO